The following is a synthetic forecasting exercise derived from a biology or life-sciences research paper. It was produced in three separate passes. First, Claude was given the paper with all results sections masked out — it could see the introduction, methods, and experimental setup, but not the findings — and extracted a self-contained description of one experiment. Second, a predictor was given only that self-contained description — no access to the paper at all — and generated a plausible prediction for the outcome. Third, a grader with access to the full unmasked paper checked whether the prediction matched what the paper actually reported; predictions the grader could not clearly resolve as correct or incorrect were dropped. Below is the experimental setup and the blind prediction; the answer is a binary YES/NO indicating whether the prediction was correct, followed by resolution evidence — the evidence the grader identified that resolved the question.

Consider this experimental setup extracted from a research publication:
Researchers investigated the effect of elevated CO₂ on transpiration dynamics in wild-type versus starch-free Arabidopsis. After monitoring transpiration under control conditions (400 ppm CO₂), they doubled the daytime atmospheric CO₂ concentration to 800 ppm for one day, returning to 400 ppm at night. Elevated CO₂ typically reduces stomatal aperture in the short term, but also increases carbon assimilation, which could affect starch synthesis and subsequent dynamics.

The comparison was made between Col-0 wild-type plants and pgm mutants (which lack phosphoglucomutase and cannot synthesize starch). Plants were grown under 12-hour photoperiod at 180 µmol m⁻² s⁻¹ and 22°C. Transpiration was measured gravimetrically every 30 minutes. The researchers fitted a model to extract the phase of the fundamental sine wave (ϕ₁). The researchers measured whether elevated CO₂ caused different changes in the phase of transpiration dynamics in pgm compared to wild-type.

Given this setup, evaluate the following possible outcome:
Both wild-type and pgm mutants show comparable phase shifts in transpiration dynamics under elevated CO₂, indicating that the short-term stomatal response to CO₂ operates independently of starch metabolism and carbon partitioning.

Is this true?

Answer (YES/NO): NO